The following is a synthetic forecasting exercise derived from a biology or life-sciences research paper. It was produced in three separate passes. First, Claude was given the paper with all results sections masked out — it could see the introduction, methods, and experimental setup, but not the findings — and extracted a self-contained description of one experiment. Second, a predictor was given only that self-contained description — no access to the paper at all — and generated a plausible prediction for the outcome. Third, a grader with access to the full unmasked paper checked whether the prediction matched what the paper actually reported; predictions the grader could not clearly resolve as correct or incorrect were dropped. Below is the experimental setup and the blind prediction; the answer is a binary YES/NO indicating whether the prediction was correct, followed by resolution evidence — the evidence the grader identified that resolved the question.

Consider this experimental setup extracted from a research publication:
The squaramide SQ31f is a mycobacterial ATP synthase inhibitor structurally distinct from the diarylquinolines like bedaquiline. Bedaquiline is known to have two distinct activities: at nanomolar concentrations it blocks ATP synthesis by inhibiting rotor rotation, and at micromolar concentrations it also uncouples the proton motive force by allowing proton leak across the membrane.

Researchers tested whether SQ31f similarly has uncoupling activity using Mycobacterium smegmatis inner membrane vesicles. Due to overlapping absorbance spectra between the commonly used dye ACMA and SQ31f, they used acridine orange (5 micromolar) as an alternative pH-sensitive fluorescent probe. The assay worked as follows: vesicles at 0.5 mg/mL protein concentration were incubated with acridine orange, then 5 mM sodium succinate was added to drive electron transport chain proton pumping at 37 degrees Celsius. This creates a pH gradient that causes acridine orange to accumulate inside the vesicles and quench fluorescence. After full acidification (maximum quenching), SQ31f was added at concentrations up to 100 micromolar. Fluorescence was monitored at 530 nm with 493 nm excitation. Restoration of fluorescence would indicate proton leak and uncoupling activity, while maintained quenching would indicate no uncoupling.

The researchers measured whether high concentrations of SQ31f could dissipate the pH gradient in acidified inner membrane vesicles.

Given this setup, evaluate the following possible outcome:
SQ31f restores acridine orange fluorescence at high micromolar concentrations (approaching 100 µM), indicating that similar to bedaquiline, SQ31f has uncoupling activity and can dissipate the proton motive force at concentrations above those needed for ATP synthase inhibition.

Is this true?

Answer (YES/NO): NO